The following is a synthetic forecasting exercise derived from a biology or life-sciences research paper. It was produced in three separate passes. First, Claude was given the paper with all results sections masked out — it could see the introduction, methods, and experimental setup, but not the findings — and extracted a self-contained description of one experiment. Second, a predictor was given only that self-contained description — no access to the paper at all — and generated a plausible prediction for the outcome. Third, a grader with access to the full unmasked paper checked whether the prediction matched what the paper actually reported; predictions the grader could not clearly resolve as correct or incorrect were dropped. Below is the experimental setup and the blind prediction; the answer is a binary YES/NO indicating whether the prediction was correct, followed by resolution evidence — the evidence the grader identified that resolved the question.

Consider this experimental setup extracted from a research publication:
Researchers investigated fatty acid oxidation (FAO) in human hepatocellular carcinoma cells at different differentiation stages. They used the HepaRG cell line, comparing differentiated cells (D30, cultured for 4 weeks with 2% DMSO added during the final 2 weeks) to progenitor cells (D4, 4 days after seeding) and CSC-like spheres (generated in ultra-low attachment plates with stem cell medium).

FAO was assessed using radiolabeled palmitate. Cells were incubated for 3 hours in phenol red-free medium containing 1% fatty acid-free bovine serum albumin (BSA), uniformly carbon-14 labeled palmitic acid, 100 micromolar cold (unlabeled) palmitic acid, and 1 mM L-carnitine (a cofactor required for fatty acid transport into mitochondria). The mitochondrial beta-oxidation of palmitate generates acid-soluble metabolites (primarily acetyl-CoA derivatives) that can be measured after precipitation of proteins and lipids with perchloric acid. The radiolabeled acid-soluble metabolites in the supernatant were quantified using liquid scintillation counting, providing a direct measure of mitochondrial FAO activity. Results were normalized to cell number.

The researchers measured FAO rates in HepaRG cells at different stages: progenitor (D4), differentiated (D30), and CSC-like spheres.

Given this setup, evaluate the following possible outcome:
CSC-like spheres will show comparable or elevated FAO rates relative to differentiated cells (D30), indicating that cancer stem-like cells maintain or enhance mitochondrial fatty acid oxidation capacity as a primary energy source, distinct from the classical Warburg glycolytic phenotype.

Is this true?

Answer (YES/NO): NO